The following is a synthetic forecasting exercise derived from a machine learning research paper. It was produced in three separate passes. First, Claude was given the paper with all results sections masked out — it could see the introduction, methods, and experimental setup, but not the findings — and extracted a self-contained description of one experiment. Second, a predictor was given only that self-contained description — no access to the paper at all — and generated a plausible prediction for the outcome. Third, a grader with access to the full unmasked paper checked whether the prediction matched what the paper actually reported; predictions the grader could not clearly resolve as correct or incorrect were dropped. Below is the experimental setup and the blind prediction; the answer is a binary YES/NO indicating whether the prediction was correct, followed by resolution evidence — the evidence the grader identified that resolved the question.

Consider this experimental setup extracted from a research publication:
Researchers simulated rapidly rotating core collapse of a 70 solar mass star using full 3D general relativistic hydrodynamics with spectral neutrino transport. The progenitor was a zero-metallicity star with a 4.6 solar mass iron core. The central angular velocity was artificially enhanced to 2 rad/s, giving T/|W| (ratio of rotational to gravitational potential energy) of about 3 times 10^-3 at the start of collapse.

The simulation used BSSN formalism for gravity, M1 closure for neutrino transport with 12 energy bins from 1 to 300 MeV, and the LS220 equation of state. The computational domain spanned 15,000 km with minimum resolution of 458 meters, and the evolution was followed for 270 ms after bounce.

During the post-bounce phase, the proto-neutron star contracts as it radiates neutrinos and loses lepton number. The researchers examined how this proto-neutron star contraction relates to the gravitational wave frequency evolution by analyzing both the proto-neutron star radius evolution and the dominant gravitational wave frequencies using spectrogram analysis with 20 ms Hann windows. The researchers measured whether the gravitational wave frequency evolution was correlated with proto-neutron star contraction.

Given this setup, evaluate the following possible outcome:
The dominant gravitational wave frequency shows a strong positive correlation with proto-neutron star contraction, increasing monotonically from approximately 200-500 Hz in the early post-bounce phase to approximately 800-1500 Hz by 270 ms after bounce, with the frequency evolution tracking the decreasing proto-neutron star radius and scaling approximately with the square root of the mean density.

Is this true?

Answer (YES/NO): NO